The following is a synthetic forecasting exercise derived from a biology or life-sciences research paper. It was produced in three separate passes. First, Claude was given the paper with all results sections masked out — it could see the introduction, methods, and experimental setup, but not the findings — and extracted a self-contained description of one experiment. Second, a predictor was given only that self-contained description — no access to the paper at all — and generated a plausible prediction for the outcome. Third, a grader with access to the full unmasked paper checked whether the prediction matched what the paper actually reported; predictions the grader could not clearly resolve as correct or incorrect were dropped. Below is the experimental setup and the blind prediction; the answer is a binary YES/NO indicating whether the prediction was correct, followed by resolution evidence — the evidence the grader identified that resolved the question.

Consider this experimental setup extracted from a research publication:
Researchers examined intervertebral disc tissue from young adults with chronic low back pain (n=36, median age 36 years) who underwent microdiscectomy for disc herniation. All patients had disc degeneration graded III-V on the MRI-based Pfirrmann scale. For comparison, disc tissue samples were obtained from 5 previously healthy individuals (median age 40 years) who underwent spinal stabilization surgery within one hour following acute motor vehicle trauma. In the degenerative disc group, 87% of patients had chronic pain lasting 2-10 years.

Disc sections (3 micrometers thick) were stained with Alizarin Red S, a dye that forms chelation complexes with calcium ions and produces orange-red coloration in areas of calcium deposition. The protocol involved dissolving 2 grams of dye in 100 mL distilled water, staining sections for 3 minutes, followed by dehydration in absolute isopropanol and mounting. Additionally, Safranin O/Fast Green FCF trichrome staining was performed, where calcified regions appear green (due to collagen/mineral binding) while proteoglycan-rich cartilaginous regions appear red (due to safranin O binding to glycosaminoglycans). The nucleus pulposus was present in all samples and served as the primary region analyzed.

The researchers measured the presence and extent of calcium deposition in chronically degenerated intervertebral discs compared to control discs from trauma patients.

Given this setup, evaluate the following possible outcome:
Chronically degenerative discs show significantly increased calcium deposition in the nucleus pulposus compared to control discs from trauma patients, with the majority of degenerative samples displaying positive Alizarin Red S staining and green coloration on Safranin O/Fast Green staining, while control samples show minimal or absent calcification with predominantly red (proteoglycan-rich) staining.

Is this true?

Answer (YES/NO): NO